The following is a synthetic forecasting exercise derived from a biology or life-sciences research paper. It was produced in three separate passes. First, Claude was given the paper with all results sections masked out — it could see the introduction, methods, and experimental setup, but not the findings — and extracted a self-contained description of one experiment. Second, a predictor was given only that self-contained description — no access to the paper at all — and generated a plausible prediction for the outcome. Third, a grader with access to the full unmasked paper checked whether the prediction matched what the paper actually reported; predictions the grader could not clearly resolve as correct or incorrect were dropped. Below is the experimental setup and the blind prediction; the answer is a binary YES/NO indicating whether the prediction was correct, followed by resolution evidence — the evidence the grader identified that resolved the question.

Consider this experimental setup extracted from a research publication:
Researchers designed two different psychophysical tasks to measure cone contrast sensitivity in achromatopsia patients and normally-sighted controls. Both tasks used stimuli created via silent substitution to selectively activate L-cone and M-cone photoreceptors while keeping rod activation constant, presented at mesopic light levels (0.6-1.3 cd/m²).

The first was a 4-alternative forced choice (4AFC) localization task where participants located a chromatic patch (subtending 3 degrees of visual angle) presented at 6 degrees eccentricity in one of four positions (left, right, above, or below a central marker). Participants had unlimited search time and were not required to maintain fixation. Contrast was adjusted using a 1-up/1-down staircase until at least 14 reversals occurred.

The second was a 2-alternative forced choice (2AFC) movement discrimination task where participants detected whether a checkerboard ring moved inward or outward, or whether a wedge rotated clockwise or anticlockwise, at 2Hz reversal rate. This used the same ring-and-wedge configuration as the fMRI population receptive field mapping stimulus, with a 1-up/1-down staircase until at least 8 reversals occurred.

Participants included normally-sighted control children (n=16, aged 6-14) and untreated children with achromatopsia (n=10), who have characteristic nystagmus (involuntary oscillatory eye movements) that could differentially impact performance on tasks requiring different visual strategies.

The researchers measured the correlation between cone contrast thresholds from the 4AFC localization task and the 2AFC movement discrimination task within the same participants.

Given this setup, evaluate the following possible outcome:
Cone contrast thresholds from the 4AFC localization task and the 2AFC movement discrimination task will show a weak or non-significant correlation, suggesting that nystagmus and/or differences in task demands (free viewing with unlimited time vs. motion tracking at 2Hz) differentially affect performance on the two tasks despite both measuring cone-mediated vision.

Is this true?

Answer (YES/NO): NO